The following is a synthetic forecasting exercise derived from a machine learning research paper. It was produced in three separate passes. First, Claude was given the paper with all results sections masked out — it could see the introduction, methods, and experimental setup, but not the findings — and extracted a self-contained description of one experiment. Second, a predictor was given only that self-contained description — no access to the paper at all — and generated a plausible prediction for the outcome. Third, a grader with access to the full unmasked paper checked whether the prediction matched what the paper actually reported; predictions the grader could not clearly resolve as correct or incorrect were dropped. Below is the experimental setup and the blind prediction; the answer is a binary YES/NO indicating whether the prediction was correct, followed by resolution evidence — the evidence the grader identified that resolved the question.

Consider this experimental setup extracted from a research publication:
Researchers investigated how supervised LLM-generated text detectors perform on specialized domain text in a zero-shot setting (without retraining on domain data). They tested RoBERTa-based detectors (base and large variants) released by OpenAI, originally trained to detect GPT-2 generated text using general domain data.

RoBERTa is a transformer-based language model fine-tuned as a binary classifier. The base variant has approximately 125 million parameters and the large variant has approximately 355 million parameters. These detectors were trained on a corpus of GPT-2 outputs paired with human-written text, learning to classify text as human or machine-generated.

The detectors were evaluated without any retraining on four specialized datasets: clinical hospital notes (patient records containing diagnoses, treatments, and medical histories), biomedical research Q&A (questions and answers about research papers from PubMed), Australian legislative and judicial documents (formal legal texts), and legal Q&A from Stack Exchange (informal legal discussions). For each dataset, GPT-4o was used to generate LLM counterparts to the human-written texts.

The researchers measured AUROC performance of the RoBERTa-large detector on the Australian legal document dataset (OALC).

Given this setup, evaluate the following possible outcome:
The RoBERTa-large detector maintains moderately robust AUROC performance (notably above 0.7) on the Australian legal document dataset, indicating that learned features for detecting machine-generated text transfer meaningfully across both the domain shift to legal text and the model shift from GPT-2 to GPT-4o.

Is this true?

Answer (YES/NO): YES